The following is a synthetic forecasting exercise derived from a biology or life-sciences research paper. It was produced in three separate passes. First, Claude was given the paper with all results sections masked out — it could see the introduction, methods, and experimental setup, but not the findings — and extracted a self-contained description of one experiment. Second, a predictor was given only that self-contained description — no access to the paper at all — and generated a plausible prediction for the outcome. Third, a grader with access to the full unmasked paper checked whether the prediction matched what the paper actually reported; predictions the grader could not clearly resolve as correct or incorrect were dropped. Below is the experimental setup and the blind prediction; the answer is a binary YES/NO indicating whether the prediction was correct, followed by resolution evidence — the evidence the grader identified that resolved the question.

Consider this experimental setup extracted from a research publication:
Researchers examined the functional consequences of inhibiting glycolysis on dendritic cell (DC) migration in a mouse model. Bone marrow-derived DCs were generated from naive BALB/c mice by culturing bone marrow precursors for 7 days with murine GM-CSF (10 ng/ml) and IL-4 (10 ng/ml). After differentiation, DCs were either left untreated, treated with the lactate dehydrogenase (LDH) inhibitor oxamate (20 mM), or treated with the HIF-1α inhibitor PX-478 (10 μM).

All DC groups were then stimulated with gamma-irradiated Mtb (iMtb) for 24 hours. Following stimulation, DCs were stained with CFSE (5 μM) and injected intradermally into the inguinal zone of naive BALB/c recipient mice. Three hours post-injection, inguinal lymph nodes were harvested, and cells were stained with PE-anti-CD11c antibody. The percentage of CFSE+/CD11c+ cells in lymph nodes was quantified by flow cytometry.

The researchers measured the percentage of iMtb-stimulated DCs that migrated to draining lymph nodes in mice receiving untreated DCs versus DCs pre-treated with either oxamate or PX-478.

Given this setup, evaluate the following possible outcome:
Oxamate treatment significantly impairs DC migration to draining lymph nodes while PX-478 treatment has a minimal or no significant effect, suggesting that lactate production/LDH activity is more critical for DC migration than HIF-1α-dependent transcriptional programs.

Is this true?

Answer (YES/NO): NO